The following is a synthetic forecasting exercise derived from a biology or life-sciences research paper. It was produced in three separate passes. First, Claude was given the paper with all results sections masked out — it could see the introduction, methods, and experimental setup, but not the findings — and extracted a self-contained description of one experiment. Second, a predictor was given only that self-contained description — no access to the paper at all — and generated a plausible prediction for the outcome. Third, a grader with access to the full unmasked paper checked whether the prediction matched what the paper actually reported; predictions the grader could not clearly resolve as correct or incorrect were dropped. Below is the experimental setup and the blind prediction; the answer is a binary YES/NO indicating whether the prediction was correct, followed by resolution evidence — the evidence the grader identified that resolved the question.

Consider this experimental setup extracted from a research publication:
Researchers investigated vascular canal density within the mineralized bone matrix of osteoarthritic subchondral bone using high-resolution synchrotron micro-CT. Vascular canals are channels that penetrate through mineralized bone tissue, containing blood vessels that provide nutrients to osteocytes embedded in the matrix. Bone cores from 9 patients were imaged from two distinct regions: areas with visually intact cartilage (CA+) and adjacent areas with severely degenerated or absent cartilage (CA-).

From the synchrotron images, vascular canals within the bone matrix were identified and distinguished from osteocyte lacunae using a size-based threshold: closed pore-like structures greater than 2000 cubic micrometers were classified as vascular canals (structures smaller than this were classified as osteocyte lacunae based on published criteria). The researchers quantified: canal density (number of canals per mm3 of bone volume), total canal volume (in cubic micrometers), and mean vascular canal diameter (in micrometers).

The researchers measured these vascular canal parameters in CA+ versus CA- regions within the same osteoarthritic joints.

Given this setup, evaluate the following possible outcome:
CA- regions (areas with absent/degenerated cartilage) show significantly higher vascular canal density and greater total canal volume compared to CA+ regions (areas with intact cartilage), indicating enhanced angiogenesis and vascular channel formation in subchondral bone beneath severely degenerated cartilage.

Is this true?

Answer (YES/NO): NO